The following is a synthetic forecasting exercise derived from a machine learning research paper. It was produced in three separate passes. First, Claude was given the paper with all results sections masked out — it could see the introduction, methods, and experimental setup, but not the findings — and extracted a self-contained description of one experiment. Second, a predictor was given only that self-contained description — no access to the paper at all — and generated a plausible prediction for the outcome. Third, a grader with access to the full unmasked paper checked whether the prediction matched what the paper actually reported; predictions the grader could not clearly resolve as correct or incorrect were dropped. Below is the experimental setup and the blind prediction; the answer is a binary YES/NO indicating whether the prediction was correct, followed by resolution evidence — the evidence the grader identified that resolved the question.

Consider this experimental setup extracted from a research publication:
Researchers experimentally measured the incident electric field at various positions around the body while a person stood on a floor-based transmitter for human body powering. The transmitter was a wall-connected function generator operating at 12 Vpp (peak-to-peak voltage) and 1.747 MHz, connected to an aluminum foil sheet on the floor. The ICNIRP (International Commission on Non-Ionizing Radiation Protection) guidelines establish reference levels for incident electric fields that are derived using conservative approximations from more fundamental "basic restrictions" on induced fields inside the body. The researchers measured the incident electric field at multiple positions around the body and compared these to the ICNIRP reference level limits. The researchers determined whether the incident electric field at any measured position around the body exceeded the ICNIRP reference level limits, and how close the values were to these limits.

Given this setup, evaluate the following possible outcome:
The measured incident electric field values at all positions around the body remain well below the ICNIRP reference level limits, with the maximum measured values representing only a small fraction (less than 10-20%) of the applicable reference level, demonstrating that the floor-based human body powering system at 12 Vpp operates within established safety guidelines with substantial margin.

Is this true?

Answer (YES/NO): NO